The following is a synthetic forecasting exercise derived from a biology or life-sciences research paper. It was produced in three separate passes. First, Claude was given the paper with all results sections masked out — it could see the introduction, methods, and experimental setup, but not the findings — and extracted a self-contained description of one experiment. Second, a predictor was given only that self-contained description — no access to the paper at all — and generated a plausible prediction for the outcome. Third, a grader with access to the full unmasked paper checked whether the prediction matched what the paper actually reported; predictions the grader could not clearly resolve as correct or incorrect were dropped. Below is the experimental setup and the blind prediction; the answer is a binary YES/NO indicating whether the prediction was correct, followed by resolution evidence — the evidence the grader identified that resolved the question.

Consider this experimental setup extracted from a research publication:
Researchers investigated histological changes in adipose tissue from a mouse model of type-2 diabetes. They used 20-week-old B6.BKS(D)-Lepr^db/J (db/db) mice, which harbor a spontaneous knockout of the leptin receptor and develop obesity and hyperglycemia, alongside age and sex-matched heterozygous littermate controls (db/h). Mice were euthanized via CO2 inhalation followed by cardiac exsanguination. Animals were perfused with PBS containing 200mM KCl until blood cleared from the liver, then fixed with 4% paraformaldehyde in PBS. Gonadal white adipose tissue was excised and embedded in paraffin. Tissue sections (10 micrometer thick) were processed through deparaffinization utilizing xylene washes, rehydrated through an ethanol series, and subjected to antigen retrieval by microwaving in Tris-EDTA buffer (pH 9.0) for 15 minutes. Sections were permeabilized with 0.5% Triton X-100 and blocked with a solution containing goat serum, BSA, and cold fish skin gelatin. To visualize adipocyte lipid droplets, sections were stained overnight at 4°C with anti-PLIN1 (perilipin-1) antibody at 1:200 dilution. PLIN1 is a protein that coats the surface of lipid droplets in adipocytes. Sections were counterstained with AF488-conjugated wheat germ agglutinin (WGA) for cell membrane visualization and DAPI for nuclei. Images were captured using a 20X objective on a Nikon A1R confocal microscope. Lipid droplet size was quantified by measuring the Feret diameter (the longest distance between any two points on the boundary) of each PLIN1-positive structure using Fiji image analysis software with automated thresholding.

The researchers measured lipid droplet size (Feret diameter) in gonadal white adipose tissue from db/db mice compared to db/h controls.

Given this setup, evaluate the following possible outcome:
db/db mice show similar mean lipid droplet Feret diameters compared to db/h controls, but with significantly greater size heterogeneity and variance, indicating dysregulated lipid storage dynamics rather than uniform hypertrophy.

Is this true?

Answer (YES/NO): NO